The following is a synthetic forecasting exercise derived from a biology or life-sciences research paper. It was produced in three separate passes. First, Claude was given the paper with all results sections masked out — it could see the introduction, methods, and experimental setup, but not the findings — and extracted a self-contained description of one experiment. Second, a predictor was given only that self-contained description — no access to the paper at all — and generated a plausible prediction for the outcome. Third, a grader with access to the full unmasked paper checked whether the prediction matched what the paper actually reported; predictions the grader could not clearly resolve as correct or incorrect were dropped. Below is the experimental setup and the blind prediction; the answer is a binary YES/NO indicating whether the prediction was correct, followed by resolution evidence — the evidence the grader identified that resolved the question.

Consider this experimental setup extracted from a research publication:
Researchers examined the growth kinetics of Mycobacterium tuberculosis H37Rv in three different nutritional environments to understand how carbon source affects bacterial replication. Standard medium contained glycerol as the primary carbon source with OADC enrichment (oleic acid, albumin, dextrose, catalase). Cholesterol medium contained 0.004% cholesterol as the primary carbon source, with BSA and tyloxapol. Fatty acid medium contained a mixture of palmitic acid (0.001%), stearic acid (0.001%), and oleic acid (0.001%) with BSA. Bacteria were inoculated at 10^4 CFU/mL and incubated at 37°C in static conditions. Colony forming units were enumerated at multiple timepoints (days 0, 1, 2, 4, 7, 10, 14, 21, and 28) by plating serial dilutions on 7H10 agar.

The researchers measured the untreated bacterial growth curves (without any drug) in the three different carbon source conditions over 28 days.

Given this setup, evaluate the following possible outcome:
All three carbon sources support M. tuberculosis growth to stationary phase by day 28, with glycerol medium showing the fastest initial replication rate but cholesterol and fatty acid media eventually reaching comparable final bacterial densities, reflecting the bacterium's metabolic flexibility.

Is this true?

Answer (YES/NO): NO